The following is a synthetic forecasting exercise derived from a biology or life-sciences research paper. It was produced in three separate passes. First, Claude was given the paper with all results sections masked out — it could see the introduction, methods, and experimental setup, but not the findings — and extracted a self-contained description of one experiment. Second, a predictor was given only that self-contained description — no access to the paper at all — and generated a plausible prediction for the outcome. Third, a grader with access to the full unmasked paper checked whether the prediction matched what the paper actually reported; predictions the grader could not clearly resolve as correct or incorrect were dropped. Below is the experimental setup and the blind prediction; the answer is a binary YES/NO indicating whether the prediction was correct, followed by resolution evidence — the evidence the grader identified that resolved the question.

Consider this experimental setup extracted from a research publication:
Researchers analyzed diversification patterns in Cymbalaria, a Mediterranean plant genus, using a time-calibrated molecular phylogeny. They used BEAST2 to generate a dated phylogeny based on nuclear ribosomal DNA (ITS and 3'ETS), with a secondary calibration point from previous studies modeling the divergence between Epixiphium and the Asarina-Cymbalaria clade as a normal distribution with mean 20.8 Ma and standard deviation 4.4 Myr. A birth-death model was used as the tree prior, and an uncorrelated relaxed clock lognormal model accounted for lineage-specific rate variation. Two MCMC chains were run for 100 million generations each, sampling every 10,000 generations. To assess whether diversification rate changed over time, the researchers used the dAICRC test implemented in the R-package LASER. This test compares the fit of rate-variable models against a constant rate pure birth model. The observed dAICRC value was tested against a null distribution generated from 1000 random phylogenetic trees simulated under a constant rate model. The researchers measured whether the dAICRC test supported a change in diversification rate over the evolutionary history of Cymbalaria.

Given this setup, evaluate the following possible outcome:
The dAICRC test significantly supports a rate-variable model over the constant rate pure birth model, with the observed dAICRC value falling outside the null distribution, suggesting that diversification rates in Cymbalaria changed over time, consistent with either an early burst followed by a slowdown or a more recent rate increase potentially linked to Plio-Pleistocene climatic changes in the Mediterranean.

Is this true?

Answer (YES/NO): NO